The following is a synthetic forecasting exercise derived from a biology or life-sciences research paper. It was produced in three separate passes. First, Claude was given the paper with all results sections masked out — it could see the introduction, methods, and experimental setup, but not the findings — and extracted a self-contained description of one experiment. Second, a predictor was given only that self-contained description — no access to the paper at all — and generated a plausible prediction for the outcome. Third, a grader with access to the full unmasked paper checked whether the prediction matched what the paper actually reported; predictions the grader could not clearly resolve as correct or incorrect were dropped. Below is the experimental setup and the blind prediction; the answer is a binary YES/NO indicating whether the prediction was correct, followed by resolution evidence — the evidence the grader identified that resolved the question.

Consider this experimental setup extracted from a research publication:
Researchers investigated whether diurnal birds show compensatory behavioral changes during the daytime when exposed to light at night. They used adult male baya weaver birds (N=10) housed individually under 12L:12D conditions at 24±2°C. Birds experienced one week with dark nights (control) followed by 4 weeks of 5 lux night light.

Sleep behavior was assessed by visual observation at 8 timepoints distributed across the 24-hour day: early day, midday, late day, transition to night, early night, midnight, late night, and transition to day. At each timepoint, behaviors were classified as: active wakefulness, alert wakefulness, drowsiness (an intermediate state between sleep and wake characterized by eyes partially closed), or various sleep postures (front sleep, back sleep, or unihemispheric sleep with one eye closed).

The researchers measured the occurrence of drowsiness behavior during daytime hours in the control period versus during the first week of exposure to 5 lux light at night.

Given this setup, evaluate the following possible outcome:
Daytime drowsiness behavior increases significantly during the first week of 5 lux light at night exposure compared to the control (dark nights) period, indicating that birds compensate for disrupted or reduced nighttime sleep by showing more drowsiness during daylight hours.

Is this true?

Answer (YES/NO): NO